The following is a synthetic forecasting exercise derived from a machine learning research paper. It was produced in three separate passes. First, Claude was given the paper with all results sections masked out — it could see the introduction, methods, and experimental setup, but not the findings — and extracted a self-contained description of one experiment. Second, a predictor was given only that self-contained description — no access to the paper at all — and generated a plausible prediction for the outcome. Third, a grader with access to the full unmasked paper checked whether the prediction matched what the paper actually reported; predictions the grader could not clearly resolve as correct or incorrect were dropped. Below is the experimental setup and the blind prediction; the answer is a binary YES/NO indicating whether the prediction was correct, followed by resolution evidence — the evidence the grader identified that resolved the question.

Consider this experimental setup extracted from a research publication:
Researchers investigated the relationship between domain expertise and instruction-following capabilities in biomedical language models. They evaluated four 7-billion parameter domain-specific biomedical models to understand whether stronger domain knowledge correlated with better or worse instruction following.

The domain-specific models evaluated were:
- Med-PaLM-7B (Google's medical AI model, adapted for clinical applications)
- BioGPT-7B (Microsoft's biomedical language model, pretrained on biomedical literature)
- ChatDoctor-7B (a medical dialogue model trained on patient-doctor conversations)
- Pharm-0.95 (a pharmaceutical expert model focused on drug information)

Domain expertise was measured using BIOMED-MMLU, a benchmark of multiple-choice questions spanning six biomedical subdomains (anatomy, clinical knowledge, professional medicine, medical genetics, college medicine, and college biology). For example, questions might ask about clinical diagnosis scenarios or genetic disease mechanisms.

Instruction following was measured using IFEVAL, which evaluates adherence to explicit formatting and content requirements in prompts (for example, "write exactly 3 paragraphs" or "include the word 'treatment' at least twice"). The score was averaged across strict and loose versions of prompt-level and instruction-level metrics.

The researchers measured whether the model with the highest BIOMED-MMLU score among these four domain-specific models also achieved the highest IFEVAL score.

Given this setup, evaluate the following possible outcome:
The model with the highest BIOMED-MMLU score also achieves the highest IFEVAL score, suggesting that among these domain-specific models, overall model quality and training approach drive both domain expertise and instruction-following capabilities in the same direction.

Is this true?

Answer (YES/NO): YES